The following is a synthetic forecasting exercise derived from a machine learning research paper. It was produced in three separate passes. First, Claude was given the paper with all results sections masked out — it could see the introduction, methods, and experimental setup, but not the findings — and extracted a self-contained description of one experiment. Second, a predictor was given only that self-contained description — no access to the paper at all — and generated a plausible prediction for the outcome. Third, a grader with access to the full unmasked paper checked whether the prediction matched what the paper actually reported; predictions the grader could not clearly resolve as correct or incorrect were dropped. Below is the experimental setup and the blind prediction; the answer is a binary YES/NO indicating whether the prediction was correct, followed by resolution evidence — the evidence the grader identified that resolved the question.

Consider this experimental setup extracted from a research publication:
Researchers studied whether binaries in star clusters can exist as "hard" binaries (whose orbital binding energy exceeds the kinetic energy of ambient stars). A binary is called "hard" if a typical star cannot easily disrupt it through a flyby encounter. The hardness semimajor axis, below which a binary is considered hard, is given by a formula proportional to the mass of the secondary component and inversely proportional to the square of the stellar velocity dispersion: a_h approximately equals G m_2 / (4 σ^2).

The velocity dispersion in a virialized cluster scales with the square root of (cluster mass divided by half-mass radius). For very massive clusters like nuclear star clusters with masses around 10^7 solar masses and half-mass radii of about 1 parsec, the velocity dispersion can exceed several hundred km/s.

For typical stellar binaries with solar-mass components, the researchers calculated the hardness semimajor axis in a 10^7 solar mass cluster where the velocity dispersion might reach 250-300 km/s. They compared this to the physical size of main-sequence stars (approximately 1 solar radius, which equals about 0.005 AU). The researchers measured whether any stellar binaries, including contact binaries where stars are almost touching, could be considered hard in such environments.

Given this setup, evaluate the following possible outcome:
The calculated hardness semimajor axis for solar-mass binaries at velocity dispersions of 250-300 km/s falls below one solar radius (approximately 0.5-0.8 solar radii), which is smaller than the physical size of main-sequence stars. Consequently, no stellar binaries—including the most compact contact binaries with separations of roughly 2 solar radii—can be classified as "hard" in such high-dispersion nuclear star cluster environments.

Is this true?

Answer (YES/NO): YES